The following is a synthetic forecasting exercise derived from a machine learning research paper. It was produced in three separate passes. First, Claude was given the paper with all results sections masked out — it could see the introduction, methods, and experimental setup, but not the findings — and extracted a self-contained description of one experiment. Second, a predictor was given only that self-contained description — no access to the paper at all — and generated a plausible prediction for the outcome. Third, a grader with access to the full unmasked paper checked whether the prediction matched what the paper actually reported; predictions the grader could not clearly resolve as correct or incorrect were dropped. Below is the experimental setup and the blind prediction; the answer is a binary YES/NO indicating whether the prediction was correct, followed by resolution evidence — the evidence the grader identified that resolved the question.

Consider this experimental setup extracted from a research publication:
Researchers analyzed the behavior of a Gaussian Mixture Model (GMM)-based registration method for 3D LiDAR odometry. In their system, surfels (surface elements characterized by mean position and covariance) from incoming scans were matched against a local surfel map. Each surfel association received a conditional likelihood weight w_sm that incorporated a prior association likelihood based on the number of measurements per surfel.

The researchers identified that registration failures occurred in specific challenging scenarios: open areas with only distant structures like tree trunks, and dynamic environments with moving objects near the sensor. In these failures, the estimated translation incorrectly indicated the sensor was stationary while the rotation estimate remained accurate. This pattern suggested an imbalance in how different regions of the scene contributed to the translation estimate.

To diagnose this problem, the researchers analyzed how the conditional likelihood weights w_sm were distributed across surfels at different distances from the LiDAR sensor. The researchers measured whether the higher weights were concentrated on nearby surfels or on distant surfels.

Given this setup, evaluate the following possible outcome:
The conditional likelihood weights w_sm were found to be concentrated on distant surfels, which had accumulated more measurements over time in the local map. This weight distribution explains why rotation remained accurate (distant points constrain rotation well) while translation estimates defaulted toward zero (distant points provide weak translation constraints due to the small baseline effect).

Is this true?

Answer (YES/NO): NO